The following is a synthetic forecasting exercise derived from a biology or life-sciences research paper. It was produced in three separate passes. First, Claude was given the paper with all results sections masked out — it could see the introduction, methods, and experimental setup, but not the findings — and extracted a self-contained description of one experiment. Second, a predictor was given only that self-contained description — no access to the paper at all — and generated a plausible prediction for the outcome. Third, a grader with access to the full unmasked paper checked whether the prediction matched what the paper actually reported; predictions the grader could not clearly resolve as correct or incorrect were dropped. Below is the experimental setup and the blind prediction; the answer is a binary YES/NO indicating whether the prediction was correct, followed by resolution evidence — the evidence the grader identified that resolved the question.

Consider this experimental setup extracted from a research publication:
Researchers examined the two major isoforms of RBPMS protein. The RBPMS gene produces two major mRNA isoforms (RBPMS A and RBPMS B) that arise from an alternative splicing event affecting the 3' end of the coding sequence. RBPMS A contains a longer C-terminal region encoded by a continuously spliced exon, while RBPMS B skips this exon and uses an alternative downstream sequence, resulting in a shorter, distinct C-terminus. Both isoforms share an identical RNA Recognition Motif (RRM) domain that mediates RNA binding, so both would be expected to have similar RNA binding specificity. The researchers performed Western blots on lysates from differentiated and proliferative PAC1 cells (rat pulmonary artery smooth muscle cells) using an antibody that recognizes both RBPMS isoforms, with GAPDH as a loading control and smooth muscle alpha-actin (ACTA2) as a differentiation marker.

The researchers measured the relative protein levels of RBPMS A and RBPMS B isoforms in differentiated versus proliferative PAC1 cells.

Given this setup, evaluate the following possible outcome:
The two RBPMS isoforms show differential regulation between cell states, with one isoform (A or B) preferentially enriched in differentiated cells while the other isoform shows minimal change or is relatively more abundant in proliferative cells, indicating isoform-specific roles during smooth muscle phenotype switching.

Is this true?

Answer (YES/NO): NO